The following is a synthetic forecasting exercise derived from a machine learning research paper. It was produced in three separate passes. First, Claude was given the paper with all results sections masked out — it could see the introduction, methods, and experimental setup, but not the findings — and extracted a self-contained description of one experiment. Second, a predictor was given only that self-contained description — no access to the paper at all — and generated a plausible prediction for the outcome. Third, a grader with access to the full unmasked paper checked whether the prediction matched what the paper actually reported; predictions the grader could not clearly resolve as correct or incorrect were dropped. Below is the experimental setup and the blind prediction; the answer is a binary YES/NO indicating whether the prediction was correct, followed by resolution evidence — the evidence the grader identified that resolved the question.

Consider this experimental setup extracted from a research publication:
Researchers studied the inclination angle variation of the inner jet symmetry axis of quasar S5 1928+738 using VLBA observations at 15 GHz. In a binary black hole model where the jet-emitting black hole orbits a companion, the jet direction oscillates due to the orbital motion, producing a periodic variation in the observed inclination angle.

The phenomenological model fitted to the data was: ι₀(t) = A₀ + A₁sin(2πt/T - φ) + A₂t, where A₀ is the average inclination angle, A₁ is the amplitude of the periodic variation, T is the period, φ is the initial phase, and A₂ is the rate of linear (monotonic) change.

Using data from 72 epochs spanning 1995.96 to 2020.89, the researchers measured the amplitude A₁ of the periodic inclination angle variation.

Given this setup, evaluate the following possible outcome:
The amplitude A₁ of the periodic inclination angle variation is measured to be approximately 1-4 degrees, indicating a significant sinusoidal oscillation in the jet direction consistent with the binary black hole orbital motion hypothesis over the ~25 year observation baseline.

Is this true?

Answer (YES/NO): NO